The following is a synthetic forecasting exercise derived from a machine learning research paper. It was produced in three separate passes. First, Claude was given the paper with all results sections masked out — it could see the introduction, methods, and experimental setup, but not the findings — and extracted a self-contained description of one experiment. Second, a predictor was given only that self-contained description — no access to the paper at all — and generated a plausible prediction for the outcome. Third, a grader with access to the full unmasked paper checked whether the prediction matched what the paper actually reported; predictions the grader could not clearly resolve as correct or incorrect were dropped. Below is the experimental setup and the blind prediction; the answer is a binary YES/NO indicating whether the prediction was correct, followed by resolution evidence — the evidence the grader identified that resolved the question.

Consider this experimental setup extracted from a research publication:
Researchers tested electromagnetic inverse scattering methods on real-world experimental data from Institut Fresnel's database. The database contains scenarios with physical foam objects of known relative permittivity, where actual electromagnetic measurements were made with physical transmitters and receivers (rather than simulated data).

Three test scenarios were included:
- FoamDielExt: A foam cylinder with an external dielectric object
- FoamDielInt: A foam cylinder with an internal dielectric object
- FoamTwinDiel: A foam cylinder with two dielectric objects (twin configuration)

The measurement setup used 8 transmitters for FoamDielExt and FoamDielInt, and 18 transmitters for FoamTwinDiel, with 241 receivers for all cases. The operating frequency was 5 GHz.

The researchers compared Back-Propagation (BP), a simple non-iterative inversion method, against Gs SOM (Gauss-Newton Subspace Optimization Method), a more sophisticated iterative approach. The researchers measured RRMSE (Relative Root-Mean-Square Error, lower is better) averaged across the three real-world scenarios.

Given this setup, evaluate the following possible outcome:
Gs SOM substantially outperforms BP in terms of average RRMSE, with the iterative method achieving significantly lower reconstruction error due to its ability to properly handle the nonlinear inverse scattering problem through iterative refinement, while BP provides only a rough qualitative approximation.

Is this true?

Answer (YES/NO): YES